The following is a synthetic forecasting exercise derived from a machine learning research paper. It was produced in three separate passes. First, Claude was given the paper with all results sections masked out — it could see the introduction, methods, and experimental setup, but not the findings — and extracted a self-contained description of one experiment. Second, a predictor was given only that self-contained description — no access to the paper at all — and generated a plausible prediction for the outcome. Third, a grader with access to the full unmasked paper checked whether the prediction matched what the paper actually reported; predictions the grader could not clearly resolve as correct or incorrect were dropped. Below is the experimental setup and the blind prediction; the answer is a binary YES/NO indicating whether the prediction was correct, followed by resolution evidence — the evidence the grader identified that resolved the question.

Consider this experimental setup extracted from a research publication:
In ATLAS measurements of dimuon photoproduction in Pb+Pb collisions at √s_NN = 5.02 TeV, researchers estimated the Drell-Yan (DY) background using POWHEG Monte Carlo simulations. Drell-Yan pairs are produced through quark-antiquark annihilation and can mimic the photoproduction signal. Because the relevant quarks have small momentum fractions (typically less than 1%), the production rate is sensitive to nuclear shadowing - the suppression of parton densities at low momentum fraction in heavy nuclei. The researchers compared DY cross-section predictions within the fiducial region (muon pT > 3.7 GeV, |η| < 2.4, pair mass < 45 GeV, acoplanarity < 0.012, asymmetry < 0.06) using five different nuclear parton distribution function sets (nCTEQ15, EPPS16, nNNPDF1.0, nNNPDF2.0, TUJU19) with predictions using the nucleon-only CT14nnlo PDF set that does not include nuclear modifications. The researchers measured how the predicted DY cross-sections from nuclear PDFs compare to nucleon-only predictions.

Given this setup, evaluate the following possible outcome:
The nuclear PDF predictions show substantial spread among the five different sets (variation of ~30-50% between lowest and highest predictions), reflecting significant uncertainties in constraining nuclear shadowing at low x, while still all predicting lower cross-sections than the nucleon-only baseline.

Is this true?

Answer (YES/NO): YES